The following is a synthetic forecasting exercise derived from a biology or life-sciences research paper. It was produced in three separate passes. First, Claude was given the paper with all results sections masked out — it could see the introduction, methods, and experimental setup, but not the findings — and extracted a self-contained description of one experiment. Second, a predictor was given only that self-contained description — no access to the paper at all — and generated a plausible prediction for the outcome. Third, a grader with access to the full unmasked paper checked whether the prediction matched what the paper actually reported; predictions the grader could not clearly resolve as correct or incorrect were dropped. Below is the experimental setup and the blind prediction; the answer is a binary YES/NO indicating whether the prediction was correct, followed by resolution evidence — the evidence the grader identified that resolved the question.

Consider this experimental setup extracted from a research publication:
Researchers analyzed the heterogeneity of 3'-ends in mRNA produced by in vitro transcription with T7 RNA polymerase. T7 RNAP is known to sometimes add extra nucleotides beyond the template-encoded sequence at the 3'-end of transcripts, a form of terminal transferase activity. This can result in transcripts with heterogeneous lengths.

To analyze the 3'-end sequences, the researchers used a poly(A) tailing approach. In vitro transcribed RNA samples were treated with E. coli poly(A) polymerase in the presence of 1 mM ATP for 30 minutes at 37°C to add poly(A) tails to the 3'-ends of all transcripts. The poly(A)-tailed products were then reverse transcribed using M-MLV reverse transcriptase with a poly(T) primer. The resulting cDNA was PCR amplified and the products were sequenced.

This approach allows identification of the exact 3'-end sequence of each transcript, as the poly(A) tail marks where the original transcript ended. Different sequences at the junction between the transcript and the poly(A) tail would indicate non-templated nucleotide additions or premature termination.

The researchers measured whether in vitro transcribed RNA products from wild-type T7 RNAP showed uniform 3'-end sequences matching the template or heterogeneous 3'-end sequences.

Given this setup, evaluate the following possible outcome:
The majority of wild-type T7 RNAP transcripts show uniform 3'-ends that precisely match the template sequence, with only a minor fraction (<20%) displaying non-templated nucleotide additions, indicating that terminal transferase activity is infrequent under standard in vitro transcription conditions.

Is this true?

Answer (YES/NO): NO